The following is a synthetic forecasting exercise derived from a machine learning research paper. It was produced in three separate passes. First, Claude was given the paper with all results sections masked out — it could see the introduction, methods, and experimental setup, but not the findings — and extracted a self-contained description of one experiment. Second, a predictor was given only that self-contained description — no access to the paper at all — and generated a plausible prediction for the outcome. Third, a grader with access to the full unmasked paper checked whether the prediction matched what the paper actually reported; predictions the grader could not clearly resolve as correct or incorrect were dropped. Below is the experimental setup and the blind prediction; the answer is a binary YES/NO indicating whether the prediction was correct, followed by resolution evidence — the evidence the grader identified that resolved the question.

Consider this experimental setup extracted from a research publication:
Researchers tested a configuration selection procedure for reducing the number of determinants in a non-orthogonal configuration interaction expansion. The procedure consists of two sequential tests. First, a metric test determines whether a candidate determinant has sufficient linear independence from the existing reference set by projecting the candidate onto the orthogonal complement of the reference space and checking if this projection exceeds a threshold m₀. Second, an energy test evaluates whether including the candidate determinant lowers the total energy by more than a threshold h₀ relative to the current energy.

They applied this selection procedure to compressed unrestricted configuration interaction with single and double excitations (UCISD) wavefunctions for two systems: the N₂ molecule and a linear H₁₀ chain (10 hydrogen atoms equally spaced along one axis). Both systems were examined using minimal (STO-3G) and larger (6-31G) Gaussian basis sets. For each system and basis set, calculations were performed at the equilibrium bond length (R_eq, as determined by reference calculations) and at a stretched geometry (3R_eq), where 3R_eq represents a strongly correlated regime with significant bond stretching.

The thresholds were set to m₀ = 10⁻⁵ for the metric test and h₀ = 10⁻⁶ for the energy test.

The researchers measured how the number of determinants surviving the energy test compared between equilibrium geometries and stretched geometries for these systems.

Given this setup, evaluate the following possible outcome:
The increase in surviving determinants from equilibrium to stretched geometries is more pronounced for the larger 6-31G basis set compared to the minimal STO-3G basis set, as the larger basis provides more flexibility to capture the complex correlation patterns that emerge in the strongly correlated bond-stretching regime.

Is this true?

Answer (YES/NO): NO